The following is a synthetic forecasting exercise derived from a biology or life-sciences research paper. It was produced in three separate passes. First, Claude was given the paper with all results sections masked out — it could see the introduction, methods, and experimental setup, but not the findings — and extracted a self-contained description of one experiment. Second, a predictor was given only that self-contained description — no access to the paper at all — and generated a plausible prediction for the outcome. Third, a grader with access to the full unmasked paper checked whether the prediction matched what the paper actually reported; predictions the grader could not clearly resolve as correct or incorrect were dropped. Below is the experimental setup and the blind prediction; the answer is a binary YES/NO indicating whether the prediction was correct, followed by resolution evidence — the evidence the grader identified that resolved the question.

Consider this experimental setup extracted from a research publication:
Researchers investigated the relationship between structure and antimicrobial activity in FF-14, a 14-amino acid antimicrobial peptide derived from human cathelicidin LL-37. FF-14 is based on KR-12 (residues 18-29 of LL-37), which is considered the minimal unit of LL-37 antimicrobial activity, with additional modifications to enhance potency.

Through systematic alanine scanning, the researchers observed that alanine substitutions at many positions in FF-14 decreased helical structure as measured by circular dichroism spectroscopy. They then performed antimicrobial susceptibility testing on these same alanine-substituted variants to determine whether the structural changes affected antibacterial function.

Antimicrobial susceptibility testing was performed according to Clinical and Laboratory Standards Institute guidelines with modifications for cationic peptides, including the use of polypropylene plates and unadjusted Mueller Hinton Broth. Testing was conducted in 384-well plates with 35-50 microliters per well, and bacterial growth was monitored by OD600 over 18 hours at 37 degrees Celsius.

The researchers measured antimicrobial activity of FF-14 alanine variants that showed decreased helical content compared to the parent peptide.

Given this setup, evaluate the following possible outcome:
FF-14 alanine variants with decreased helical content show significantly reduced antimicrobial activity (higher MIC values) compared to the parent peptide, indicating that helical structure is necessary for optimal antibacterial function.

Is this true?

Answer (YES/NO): YES